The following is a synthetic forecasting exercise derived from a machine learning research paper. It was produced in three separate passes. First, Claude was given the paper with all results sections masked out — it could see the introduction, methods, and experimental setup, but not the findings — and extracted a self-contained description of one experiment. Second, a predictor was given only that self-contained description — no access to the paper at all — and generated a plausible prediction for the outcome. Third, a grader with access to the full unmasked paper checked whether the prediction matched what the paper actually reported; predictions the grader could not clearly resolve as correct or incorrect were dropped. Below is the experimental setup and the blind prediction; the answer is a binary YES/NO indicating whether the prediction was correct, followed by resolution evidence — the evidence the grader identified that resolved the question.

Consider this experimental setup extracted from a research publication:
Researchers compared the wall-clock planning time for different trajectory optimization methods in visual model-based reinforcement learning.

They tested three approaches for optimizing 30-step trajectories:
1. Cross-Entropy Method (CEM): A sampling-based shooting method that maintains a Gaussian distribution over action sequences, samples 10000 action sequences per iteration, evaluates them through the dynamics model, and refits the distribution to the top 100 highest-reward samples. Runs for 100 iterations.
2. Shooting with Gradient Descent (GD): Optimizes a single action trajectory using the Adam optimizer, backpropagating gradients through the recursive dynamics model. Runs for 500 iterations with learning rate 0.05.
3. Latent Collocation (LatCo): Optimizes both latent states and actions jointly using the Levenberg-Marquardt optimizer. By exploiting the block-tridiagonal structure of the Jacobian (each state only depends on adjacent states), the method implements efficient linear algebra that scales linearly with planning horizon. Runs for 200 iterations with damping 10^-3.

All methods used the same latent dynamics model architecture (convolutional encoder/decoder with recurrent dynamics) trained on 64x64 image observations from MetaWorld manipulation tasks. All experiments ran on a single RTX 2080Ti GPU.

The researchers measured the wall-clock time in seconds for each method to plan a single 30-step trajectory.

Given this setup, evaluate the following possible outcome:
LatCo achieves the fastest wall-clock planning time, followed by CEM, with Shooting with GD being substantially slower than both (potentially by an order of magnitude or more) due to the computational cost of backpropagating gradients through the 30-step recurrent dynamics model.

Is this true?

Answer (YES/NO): NO